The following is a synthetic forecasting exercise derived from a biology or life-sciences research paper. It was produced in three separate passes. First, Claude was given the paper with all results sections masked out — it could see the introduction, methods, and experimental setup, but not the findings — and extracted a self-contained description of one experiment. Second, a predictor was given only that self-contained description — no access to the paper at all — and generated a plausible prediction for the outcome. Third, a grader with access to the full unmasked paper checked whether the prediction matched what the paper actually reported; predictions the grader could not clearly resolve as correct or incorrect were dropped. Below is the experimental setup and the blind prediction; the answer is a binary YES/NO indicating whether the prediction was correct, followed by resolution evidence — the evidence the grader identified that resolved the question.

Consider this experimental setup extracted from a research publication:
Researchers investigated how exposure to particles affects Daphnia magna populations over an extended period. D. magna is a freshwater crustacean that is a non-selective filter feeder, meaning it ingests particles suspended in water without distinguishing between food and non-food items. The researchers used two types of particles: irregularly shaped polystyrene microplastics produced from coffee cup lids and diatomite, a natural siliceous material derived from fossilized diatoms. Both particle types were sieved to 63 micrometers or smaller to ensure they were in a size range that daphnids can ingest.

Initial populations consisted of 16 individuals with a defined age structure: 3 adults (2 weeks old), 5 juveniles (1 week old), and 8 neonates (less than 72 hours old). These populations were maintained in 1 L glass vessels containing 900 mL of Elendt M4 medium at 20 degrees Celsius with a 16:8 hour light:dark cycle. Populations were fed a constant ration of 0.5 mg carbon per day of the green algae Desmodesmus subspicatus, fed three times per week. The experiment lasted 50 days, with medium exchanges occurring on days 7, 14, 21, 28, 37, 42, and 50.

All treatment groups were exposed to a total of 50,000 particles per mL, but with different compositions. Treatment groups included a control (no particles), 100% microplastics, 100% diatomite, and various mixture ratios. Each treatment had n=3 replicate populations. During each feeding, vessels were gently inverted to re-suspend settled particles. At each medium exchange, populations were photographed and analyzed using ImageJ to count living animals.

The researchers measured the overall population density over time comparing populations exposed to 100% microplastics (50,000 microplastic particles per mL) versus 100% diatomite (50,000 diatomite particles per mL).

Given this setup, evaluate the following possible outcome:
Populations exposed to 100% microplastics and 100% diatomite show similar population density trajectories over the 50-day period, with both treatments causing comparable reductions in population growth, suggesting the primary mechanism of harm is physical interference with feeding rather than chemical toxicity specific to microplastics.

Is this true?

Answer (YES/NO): NO